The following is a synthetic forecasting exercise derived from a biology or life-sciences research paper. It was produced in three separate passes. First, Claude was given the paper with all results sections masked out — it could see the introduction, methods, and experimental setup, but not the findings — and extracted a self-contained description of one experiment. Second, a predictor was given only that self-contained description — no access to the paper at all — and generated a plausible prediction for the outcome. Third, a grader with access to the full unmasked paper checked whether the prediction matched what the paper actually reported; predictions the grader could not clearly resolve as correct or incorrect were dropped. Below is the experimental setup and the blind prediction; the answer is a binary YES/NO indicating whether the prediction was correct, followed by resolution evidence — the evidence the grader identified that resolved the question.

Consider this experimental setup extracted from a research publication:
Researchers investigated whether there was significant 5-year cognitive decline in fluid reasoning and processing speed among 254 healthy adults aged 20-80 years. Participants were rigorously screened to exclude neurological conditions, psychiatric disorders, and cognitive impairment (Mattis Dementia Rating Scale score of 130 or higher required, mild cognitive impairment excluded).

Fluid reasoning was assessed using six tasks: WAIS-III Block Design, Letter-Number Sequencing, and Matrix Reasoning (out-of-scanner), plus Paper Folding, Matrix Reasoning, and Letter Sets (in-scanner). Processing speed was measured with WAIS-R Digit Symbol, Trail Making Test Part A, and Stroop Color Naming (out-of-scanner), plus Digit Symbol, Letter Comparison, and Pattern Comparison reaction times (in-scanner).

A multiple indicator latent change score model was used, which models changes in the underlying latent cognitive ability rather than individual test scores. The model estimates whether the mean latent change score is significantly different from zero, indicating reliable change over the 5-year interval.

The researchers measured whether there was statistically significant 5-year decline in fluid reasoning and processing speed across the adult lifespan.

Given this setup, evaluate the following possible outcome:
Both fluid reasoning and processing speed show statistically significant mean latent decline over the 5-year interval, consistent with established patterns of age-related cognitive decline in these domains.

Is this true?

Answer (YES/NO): YES